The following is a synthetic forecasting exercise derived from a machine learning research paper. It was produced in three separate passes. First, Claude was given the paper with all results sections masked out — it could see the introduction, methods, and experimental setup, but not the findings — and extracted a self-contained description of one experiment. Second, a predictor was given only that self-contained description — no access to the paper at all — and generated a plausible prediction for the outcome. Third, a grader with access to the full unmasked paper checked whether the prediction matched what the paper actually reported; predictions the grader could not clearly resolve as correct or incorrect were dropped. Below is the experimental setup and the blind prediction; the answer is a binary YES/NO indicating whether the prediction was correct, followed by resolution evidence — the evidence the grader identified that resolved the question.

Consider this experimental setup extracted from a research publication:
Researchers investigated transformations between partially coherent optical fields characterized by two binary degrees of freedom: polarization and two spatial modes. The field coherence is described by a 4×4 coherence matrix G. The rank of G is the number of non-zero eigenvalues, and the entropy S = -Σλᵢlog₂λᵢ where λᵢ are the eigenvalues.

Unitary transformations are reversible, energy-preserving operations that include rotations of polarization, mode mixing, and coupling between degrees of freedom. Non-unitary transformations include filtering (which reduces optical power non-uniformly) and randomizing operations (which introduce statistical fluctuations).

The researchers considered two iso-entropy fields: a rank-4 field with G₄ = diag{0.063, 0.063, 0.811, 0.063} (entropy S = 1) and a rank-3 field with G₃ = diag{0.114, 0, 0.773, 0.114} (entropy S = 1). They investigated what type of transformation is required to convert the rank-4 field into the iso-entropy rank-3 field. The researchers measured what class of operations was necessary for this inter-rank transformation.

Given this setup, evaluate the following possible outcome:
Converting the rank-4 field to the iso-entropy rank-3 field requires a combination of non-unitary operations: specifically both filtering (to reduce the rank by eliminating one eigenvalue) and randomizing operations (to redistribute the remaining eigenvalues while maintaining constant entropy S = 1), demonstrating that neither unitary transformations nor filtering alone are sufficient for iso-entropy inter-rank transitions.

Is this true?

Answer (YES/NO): NO